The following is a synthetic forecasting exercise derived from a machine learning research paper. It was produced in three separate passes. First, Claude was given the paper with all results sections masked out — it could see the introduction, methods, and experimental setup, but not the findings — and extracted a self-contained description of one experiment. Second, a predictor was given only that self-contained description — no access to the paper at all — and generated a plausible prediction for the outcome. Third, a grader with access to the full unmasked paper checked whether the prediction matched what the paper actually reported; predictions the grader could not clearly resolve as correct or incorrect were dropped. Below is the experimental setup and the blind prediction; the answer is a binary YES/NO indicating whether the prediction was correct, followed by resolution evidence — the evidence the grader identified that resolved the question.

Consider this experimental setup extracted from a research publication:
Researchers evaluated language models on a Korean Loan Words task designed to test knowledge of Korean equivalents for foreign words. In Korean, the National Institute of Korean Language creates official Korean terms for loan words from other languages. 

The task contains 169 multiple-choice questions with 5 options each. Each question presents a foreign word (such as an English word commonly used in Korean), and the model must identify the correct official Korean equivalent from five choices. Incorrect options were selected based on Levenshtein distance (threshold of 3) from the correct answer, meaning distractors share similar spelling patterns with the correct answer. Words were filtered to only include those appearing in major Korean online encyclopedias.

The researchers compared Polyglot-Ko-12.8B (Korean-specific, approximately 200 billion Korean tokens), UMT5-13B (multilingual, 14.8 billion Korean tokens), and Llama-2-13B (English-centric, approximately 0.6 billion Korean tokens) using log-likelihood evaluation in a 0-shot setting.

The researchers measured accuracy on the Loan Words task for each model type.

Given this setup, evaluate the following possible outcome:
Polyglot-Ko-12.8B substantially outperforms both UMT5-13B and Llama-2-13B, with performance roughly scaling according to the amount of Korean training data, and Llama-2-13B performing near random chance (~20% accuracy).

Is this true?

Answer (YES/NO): NO